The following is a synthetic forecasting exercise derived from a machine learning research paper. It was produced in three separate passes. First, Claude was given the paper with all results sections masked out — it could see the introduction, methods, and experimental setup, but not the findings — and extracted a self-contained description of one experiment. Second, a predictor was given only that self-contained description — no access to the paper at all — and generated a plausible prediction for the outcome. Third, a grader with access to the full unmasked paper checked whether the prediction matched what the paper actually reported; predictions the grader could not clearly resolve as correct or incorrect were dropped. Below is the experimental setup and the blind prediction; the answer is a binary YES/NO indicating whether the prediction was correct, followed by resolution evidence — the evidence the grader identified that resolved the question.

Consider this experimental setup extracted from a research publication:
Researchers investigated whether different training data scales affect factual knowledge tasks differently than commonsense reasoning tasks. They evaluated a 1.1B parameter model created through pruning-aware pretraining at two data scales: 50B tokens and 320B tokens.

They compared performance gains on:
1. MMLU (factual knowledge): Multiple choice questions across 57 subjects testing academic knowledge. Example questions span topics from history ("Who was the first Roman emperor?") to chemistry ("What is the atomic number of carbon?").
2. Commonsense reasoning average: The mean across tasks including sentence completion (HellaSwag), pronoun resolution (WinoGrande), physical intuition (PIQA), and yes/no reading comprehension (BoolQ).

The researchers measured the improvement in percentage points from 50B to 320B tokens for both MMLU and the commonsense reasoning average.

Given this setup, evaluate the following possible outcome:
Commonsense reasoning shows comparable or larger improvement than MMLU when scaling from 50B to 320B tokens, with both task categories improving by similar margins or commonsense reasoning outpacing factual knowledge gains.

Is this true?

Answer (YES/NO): YES